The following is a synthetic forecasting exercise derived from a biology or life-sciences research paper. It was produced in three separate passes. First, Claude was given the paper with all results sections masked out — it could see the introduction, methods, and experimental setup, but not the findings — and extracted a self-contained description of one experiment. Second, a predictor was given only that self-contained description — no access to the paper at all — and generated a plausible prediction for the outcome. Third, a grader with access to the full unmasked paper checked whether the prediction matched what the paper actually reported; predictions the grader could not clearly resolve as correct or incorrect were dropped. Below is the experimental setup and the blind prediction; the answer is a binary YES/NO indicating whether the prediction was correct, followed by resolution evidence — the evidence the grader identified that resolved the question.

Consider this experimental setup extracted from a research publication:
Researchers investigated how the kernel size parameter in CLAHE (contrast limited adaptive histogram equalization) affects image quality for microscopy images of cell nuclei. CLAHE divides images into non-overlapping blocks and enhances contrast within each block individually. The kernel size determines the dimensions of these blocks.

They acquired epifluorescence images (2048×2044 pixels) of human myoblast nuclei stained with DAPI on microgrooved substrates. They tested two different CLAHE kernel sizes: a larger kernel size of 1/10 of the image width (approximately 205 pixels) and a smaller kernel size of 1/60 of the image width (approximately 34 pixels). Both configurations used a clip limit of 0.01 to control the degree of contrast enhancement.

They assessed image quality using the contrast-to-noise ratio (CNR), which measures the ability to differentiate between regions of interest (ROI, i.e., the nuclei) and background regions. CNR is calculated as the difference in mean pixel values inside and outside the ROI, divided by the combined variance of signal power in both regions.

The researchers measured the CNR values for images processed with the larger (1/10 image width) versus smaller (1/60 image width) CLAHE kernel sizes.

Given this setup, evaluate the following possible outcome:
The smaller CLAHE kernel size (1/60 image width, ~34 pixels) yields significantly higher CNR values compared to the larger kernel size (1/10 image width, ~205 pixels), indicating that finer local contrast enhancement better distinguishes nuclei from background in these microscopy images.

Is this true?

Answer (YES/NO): NO